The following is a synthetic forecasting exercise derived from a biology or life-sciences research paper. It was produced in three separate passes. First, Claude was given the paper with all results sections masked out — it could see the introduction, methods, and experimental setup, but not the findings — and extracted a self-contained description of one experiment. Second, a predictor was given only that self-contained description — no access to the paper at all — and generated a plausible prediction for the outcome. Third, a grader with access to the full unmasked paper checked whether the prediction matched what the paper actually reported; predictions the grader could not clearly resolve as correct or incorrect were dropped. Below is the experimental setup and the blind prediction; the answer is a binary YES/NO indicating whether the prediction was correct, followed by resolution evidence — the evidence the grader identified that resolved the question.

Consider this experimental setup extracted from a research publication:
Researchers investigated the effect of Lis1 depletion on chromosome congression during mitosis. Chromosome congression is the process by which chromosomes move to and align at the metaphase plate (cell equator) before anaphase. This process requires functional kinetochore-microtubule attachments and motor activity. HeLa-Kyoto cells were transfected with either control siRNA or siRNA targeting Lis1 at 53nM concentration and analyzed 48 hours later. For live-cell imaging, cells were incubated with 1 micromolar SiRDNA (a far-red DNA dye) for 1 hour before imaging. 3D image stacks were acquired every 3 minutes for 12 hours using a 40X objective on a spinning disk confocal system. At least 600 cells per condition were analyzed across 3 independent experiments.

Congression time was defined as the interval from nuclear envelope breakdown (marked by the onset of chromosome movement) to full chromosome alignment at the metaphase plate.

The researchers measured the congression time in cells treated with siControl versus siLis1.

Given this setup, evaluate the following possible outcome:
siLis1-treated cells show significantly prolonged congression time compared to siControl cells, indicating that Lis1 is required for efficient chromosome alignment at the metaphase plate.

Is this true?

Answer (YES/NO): NO